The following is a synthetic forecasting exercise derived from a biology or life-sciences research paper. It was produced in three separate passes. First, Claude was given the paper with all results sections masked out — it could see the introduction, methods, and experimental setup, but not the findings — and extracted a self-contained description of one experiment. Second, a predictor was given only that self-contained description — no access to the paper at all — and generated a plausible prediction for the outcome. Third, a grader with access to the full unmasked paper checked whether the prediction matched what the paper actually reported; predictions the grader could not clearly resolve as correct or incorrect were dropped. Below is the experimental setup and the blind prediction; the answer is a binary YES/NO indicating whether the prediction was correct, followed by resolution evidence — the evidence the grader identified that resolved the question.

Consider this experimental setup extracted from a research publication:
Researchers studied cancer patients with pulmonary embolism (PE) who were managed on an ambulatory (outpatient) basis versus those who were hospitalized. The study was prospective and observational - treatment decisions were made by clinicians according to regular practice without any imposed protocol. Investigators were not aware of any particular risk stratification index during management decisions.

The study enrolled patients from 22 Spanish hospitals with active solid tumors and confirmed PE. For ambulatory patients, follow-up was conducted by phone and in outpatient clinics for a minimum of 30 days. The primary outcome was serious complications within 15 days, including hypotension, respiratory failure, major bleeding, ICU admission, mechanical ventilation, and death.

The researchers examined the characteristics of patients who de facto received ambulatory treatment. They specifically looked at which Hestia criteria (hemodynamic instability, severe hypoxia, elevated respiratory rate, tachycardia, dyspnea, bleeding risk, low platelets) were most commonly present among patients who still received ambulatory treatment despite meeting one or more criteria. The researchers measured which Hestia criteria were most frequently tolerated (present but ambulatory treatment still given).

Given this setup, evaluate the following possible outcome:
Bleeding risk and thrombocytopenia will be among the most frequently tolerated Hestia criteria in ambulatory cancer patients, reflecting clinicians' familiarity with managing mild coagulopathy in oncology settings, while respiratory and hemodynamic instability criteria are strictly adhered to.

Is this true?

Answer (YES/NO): NO